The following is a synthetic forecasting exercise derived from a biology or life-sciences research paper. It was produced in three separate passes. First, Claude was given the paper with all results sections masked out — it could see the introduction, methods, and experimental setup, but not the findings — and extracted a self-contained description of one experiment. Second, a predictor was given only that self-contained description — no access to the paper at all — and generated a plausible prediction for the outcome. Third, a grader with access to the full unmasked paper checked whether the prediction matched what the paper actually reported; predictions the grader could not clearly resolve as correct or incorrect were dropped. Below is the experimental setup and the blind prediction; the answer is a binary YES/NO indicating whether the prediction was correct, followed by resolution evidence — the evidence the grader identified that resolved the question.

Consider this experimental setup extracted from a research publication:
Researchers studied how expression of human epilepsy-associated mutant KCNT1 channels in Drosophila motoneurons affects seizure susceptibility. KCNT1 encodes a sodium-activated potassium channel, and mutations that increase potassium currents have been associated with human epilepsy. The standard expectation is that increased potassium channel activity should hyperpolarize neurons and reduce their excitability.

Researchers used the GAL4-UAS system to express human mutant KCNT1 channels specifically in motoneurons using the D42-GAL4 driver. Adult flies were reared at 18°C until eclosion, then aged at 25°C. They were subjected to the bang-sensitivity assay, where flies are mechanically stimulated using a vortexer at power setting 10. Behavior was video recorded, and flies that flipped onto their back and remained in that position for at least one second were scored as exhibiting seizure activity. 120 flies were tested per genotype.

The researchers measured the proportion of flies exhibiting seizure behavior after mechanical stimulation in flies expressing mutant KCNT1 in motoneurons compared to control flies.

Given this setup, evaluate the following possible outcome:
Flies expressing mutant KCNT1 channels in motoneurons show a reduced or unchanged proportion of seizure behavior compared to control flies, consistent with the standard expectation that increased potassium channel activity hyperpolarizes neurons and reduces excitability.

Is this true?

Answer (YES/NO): NO